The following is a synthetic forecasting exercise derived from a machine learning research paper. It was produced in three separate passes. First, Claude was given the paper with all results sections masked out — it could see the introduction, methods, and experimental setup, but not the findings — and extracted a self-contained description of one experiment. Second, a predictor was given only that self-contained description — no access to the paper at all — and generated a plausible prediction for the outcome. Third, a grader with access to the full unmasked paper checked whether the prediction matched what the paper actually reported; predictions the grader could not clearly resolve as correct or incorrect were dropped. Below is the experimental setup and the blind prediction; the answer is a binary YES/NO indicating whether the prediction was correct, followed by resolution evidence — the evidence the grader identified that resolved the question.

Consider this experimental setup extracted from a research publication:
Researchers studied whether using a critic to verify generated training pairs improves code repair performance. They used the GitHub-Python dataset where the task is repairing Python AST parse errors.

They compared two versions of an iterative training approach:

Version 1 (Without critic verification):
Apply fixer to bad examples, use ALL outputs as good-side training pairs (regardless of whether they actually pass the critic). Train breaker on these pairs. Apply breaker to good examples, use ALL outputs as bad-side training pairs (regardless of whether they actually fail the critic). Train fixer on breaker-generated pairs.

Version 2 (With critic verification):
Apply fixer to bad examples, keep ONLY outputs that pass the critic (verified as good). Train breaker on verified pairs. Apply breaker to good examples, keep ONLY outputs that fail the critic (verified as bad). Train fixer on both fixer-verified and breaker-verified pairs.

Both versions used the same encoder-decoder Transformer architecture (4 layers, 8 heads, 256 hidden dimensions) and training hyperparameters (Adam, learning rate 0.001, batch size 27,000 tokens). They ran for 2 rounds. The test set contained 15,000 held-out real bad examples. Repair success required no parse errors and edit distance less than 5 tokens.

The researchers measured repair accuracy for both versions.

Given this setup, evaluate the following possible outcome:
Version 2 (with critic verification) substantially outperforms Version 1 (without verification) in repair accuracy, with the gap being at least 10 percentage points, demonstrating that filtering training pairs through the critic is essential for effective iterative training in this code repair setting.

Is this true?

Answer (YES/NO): YES